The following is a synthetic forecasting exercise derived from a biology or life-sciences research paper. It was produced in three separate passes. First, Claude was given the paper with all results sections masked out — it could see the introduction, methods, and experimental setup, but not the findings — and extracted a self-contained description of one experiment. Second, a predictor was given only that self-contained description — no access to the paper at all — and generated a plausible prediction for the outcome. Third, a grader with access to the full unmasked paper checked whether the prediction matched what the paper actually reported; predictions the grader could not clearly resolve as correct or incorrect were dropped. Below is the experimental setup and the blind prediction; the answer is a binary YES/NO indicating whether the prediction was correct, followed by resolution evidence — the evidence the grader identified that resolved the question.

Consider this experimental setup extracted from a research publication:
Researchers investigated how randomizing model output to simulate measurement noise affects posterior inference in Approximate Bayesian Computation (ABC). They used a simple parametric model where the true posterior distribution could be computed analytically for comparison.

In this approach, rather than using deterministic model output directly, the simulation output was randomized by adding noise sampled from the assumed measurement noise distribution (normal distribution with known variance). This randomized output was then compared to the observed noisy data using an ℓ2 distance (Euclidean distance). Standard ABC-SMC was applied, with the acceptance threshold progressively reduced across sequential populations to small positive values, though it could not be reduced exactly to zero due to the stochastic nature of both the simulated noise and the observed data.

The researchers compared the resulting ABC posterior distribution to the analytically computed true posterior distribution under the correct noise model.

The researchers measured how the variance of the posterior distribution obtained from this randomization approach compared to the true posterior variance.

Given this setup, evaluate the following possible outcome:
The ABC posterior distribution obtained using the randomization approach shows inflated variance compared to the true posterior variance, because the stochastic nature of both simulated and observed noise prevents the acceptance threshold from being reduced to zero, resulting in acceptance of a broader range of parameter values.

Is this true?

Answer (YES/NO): YES